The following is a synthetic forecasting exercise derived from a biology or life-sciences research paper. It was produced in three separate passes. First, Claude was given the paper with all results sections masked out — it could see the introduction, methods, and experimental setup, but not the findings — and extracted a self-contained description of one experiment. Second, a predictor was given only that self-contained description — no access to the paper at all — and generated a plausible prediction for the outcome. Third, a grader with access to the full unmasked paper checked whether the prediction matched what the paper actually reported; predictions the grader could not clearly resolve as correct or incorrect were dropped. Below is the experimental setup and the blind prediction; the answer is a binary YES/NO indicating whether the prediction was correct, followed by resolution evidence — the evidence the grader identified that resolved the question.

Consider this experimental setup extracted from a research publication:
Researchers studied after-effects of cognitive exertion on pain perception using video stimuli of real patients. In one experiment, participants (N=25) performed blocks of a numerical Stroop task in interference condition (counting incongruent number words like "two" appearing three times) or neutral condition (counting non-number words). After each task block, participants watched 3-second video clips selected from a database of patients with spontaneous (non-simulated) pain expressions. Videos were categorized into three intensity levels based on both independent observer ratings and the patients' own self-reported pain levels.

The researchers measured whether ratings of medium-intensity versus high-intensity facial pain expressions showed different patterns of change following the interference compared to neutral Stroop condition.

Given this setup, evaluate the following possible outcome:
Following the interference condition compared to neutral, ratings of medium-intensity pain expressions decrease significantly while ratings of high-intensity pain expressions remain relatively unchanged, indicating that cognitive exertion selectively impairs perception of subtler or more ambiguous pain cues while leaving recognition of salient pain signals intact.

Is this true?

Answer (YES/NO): NO